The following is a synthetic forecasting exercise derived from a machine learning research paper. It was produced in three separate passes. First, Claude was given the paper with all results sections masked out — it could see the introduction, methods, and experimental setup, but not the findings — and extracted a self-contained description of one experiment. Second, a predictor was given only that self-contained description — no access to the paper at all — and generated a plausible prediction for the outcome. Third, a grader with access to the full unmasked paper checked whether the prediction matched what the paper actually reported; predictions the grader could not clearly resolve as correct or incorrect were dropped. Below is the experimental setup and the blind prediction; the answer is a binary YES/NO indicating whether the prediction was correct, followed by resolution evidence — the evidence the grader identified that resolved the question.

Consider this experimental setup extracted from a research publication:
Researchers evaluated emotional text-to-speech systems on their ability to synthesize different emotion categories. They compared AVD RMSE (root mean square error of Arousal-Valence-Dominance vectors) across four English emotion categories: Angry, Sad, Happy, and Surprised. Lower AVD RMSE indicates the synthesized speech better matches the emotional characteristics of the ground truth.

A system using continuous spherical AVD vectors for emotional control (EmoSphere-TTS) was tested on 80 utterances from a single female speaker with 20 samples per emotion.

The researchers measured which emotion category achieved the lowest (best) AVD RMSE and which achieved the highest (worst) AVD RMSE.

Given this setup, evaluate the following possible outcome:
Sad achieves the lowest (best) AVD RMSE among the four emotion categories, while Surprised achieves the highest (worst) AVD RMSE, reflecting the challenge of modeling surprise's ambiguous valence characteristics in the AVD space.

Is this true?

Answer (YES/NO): NO